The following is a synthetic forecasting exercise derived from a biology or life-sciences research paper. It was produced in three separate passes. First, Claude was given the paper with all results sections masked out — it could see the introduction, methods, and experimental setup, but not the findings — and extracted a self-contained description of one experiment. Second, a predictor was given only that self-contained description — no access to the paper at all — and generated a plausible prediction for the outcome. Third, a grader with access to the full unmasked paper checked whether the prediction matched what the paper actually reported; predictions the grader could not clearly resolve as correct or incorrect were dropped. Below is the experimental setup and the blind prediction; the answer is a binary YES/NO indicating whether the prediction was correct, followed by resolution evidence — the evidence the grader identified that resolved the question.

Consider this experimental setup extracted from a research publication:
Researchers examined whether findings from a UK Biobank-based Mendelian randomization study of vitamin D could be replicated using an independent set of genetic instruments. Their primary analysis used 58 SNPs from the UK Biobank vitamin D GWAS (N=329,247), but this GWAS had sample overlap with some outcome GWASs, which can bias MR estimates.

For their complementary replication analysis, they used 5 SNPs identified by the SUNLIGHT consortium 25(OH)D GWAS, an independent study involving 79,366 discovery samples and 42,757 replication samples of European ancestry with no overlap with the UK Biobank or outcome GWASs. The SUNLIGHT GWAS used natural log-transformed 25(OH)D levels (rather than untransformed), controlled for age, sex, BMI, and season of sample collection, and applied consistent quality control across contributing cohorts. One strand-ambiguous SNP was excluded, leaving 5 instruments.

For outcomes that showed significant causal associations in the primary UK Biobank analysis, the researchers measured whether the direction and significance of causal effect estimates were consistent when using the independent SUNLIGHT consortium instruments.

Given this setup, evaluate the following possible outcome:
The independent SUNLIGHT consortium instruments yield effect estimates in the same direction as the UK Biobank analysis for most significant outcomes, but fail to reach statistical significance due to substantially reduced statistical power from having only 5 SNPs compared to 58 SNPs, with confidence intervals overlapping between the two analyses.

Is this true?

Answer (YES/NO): NO